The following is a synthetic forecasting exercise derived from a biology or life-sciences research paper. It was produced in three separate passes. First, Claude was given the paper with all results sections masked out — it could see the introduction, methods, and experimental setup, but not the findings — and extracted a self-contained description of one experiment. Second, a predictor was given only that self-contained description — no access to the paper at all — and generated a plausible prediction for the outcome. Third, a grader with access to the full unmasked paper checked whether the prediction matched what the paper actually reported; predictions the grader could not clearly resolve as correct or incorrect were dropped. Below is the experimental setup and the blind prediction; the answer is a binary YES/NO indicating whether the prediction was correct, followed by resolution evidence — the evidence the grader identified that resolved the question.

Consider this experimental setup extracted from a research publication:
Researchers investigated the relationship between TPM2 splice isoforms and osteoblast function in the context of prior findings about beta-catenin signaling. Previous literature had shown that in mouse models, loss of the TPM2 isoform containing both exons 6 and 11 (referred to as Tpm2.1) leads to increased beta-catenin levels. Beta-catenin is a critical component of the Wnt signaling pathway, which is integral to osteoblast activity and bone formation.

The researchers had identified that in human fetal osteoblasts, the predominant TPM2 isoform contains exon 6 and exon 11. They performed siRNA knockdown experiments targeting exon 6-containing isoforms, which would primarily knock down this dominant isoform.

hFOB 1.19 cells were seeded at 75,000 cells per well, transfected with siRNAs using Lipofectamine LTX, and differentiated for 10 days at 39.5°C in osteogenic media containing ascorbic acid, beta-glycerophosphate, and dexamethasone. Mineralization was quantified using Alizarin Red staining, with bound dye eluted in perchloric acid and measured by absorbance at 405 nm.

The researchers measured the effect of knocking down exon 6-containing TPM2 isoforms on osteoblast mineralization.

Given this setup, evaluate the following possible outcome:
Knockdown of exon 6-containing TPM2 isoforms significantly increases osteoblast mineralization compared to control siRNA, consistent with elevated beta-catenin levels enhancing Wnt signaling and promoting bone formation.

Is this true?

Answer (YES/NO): YES